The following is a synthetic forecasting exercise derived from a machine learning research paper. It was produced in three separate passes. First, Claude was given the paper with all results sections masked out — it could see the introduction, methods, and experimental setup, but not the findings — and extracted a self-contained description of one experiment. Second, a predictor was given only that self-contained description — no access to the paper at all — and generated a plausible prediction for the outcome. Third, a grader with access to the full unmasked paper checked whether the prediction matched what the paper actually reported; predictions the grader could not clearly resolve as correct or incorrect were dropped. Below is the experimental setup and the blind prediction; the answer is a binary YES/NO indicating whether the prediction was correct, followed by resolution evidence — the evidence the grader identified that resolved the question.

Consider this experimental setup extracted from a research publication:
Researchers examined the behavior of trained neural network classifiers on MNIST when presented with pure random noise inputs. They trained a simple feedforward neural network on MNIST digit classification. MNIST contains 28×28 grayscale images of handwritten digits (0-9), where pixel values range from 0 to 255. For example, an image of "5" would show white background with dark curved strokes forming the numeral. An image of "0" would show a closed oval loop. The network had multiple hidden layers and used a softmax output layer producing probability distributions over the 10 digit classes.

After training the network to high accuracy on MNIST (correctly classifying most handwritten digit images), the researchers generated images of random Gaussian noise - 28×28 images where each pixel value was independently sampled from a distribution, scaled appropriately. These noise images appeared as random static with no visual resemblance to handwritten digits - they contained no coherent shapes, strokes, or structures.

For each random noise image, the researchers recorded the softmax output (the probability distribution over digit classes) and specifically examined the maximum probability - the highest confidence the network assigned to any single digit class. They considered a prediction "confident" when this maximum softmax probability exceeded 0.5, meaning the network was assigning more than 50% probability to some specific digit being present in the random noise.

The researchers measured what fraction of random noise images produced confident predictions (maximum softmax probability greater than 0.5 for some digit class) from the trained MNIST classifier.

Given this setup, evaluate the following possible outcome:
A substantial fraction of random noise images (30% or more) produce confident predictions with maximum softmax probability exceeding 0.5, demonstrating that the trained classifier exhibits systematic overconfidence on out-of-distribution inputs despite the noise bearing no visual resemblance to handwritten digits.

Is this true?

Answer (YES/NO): YES